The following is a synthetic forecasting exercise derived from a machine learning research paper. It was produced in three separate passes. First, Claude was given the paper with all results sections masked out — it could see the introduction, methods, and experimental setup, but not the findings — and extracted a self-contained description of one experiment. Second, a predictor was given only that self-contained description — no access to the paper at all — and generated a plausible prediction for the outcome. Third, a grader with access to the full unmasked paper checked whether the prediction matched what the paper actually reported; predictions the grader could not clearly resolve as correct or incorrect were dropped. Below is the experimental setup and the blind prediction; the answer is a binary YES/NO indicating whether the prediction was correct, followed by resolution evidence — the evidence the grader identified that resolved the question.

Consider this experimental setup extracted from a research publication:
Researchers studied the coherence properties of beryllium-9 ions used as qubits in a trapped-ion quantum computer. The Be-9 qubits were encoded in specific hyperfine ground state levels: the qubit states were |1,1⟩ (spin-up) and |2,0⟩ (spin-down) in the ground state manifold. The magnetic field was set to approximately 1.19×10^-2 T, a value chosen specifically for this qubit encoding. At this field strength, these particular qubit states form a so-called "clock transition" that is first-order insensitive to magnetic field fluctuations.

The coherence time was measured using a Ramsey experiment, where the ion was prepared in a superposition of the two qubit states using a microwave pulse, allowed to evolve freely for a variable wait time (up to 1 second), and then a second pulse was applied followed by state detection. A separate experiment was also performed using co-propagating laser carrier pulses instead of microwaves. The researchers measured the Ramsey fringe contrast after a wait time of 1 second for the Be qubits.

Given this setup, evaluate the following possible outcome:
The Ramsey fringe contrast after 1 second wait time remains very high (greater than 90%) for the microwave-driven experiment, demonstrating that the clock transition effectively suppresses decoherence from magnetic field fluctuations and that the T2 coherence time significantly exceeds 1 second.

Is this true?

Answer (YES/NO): YES